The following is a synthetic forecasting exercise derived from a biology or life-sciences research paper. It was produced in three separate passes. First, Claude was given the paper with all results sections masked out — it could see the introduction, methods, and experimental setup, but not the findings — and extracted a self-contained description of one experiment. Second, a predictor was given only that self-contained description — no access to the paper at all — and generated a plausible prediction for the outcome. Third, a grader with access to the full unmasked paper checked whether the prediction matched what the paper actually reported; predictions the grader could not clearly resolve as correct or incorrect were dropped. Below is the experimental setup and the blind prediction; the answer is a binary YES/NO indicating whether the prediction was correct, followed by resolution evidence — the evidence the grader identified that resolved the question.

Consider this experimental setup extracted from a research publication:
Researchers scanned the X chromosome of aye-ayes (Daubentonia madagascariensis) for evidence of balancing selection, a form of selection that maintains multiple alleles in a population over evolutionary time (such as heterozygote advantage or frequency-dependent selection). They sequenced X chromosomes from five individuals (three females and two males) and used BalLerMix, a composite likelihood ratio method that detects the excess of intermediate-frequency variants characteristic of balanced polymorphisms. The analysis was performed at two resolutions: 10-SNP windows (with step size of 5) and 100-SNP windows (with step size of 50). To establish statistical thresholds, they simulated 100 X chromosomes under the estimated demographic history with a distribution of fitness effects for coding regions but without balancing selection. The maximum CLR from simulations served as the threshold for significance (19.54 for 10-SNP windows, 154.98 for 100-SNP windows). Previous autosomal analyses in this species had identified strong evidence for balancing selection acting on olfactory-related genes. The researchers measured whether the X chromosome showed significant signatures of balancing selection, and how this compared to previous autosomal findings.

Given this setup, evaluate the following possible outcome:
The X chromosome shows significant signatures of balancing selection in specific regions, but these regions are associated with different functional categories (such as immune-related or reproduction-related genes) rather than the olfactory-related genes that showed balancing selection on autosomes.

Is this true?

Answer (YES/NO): NO